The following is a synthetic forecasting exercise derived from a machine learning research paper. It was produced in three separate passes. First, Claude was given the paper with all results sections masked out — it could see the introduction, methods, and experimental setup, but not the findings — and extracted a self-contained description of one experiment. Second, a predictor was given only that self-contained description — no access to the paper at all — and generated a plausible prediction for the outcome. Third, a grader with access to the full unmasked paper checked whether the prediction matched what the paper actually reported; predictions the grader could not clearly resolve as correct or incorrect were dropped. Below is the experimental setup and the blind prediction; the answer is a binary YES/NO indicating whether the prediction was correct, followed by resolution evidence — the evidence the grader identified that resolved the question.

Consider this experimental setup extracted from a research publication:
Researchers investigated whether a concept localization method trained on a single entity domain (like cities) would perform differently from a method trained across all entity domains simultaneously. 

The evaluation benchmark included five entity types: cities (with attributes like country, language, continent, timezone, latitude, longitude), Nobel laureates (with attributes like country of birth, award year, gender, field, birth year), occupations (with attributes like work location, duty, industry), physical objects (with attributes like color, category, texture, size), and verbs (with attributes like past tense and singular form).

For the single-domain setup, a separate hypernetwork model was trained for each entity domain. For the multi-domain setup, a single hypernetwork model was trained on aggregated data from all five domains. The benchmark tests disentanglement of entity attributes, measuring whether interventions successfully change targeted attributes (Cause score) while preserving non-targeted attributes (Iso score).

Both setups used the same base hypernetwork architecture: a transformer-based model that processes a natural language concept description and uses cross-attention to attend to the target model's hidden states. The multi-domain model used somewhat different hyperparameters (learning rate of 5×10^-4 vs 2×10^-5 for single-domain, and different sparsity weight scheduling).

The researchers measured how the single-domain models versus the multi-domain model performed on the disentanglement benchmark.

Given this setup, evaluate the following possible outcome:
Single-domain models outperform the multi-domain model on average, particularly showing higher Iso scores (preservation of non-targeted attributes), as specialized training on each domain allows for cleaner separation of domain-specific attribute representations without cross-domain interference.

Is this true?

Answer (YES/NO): YES